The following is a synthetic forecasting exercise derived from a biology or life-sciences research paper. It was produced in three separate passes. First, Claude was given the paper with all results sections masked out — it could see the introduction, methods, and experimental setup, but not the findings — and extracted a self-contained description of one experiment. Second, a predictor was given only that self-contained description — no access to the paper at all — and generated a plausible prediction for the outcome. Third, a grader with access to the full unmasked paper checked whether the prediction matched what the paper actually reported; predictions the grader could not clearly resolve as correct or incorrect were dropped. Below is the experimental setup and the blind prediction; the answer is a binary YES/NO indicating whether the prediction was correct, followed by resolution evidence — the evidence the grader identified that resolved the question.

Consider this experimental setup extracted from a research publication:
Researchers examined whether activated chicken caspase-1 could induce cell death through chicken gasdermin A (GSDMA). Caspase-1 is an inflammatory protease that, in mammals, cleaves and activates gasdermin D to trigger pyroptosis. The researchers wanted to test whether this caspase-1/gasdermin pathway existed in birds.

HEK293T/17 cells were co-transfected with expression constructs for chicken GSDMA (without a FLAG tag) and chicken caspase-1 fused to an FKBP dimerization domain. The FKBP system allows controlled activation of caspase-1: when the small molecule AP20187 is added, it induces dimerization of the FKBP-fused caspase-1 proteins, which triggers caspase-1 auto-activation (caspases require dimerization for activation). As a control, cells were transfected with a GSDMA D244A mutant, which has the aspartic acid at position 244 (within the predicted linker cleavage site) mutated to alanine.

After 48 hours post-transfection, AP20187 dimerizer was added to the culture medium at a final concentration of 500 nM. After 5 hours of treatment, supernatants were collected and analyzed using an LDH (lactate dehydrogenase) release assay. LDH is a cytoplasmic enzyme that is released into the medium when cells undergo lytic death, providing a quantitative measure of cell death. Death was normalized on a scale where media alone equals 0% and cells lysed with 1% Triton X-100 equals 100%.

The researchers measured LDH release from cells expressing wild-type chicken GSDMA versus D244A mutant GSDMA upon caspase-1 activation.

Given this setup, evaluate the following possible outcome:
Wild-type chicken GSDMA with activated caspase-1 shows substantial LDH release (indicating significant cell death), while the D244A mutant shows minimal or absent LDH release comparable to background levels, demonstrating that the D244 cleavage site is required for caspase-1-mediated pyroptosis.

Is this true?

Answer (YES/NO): YES